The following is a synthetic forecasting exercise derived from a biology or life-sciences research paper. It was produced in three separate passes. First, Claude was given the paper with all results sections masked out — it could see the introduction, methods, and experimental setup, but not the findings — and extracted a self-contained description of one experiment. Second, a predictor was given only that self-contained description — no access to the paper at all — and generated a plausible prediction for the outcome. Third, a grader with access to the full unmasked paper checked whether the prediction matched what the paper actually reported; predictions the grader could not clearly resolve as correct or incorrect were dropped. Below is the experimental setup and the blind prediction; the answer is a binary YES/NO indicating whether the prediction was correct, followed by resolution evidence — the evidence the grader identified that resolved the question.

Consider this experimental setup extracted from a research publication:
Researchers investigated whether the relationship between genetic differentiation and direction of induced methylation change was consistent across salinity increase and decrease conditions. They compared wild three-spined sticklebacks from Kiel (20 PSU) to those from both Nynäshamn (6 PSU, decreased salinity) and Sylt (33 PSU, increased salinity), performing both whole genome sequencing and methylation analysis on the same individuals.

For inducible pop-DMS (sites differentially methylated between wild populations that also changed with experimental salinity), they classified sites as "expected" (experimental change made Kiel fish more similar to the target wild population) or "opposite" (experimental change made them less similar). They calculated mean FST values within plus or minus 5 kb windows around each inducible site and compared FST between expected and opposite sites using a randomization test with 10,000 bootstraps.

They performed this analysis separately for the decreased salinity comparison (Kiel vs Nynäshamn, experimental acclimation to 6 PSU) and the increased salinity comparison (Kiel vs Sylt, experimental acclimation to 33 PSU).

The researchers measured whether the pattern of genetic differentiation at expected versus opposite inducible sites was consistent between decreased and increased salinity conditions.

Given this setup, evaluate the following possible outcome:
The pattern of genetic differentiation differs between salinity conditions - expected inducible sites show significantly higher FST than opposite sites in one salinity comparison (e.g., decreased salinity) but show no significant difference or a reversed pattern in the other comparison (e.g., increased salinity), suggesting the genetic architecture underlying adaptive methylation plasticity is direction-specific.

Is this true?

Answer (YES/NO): NO